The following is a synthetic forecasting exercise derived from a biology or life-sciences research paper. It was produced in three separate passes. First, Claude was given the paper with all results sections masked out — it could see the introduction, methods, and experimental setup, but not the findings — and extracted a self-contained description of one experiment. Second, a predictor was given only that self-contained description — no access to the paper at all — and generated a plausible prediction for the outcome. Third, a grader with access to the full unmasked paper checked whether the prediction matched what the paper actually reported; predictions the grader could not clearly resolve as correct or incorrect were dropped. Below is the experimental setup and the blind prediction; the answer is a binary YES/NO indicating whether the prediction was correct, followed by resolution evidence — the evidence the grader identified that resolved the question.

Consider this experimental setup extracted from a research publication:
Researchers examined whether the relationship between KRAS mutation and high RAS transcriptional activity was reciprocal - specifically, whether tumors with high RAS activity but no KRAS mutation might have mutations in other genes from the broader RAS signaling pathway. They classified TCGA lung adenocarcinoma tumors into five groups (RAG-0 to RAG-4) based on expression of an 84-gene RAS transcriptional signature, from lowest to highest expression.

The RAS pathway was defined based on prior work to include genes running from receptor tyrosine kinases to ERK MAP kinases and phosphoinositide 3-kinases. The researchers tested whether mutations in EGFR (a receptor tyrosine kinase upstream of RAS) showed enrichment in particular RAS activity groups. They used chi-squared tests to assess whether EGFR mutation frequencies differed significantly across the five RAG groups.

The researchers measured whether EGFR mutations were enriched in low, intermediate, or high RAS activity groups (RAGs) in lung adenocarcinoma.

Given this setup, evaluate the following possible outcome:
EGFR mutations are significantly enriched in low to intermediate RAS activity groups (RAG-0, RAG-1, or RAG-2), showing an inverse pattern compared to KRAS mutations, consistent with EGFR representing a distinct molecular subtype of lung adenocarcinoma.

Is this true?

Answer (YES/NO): NO